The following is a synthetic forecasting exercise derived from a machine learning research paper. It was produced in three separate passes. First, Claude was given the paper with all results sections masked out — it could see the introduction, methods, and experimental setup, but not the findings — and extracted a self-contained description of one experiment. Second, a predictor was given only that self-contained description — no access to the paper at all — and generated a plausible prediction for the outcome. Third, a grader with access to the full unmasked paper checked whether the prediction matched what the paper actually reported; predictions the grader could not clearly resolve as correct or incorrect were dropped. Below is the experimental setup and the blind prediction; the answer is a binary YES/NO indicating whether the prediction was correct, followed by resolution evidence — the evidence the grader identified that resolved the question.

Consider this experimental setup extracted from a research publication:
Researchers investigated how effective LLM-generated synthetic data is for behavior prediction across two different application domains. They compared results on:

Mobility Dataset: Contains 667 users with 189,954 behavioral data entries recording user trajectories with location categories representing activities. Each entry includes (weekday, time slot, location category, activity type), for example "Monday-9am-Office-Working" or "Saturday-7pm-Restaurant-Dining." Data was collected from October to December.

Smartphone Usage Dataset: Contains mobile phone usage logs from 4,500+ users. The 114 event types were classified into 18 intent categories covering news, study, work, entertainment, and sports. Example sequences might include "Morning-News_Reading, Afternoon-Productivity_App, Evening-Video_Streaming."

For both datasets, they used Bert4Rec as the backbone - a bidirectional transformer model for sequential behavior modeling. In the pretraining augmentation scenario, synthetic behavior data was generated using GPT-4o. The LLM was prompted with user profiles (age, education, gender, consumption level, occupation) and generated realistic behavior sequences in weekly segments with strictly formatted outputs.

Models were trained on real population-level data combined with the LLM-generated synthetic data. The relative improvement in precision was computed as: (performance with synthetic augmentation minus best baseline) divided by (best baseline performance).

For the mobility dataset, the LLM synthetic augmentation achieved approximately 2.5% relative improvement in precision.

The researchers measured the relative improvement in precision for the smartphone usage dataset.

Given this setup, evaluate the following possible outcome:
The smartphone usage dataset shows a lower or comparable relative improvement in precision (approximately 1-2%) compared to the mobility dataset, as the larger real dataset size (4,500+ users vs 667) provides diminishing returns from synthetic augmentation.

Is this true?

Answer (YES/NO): NO